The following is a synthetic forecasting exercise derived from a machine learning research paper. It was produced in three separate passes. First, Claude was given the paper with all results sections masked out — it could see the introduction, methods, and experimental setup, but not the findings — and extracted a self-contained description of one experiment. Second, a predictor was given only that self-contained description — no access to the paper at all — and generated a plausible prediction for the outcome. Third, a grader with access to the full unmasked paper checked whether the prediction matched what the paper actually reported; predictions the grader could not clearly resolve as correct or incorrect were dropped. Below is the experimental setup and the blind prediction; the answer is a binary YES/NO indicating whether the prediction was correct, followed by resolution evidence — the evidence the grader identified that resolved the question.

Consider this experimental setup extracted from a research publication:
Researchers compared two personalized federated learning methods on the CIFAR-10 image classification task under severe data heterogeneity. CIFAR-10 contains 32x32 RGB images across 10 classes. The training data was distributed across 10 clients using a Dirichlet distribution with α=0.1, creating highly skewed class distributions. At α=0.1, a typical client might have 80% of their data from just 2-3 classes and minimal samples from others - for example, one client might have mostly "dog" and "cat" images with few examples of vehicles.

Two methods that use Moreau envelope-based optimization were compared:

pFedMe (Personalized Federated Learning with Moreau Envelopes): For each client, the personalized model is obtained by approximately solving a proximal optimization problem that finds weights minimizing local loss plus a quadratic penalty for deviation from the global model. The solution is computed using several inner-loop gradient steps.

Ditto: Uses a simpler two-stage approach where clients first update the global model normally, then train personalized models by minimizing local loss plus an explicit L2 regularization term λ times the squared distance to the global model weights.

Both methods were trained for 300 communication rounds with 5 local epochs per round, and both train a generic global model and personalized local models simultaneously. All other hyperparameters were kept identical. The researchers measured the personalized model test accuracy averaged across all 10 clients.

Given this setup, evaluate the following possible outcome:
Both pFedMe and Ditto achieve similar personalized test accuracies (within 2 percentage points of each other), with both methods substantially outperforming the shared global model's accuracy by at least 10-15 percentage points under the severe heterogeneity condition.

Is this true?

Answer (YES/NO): NO